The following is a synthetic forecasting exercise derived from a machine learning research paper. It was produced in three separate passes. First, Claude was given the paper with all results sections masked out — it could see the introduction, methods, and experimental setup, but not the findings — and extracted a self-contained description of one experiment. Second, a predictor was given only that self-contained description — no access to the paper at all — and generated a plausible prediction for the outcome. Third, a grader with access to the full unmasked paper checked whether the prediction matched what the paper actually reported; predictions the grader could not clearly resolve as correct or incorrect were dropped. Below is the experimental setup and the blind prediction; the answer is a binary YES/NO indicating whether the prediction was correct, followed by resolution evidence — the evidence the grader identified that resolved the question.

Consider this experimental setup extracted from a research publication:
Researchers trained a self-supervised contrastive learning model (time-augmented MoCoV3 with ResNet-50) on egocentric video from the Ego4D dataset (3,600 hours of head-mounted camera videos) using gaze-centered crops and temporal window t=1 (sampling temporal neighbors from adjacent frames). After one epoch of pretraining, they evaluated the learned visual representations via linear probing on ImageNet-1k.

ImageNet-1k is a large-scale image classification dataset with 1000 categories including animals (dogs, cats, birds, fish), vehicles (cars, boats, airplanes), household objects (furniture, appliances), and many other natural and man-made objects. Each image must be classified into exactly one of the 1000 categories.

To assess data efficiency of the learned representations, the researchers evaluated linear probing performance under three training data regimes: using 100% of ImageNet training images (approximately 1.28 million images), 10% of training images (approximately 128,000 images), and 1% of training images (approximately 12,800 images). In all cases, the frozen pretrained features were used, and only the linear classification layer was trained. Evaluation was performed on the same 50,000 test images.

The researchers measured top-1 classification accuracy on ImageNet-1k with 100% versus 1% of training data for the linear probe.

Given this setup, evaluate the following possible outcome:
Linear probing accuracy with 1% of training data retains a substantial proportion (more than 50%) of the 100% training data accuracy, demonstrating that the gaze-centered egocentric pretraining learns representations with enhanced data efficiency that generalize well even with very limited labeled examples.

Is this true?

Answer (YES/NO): NO